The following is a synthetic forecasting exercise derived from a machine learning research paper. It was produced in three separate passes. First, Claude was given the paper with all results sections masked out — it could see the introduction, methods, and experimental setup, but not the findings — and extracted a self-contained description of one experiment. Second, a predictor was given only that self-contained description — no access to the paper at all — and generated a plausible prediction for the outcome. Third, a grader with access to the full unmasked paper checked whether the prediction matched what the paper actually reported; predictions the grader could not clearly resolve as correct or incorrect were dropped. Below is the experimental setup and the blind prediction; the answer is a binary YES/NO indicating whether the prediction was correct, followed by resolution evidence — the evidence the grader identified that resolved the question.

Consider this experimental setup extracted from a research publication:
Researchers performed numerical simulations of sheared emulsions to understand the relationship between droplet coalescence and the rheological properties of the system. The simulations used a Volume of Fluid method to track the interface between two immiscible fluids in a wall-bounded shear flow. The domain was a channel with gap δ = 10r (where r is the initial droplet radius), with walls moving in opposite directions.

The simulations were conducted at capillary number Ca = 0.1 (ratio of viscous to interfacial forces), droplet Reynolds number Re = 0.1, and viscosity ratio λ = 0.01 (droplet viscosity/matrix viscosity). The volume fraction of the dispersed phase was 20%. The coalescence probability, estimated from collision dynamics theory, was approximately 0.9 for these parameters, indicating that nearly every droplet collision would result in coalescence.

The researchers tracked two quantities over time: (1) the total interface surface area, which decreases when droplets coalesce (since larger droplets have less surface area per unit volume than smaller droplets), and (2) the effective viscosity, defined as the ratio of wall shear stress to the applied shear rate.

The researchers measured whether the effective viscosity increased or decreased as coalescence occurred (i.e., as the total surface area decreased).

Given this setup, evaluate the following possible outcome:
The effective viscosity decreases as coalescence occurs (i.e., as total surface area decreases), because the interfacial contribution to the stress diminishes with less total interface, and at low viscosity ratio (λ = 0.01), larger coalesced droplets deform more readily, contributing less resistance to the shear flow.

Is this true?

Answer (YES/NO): YES